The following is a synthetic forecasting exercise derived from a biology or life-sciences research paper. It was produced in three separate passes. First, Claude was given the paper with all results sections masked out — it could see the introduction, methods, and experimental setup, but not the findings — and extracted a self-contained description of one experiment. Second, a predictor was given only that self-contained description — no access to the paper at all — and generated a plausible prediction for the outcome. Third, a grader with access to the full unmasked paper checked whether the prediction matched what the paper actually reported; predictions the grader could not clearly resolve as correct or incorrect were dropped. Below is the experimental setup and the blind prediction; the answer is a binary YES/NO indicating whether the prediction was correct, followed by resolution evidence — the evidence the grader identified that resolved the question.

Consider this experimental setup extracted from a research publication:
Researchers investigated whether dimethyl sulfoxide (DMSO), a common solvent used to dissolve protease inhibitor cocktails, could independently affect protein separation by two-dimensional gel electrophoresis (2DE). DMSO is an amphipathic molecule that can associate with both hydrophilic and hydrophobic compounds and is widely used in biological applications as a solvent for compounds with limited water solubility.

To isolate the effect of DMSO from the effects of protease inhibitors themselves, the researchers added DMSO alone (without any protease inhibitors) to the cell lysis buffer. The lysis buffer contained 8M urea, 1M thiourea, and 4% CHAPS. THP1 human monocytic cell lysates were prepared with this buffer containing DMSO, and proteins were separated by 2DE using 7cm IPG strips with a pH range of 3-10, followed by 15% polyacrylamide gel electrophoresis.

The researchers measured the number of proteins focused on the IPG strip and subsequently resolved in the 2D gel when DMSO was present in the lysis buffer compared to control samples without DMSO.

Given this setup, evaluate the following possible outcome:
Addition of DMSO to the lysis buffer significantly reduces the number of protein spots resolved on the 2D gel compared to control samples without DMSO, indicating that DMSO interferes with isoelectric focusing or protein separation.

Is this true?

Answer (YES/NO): YES